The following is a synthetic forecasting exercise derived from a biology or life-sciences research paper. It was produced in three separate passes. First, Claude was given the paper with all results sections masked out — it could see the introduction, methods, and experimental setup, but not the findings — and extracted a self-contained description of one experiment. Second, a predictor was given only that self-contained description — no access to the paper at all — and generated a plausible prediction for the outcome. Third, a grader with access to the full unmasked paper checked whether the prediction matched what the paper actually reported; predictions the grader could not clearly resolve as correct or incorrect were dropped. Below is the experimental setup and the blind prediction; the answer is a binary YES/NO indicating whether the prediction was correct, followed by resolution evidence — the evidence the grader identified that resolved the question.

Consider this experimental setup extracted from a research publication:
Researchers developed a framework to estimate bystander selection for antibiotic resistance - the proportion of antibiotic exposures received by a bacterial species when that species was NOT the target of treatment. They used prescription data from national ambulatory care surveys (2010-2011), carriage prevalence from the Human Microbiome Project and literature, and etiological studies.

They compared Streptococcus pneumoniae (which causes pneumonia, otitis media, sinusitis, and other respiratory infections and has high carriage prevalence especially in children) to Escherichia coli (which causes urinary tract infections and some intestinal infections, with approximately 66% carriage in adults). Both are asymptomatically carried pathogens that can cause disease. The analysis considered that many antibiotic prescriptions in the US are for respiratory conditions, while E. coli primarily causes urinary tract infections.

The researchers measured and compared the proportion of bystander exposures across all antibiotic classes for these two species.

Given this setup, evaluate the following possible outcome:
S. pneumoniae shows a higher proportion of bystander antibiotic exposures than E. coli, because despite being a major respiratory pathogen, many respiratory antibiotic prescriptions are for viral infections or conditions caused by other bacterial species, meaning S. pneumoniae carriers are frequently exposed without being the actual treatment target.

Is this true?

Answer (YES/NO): NO